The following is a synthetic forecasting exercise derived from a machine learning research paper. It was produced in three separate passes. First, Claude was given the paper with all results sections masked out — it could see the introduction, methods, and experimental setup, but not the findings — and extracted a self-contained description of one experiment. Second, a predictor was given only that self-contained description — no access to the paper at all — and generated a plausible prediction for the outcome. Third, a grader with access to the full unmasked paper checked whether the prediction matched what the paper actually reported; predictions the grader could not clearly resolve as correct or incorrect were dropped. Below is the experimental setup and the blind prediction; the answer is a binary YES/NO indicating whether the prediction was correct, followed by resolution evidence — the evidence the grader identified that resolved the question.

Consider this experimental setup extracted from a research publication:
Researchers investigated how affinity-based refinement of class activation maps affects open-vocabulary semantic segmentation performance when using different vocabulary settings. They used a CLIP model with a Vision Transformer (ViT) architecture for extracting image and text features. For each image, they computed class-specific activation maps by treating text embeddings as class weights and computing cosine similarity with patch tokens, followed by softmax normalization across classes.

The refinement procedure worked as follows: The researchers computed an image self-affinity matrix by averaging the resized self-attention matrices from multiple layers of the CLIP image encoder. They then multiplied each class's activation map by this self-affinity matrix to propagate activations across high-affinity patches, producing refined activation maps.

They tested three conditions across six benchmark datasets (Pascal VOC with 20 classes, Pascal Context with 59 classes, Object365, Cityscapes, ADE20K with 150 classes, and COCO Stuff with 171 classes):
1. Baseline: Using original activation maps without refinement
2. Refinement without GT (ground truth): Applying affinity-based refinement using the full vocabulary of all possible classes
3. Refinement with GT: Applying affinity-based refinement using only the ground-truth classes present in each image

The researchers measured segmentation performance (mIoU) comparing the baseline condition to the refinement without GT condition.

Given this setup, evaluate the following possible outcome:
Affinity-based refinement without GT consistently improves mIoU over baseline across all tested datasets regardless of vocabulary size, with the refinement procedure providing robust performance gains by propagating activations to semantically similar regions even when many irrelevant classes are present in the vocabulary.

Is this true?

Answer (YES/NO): NO